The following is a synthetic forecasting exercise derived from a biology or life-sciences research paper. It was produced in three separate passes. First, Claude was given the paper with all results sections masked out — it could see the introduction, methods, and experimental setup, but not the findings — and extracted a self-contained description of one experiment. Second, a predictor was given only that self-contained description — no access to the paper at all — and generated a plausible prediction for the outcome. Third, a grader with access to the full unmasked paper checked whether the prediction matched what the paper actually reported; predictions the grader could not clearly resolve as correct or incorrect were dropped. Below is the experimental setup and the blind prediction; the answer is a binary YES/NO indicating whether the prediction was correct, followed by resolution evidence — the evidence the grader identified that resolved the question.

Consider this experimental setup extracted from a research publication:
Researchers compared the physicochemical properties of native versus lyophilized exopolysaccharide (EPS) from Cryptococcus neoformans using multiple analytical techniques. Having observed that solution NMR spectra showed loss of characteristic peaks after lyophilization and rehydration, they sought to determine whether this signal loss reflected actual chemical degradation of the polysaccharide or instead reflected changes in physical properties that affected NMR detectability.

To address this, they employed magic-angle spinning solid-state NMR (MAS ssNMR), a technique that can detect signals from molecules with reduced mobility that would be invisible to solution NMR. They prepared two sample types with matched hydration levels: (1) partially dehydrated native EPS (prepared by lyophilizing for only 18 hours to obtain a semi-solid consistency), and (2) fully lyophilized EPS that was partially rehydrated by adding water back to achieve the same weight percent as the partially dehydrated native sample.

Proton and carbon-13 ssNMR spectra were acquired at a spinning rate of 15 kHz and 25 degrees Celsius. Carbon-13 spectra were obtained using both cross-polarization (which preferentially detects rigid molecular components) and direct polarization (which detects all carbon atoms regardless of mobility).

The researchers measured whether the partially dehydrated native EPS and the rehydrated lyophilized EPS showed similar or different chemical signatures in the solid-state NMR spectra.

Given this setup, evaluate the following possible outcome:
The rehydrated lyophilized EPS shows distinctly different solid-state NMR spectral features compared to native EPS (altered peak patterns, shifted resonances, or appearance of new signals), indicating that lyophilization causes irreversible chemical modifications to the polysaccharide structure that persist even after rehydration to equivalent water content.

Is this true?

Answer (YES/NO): NO